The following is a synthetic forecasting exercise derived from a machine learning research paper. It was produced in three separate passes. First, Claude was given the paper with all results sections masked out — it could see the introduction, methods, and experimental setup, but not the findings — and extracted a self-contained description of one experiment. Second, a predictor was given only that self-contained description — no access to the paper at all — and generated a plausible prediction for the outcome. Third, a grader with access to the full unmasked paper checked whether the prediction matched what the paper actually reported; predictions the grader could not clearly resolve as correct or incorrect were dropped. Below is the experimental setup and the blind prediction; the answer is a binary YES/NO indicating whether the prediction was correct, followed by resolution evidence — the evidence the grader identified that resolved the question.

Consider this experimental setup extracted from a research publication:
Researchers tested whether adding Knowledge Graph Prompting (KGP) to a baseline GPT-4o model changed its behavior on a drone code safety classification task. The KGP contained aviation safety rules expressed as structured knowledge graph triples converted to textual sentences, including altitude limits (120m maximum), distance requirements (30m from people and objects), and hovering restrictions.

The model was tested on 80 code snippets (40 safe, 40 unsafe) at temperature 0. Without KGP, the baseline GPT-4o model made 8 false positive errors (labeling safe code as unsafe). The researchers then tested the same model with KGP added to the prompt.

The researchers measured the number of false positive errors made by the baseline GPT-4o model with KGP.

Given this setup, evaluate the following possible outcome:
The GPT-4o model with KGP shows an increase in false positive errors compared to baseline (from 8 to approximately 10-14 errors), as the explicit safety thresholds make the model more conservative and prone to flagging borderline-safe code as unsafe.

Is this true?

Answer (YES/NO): NO